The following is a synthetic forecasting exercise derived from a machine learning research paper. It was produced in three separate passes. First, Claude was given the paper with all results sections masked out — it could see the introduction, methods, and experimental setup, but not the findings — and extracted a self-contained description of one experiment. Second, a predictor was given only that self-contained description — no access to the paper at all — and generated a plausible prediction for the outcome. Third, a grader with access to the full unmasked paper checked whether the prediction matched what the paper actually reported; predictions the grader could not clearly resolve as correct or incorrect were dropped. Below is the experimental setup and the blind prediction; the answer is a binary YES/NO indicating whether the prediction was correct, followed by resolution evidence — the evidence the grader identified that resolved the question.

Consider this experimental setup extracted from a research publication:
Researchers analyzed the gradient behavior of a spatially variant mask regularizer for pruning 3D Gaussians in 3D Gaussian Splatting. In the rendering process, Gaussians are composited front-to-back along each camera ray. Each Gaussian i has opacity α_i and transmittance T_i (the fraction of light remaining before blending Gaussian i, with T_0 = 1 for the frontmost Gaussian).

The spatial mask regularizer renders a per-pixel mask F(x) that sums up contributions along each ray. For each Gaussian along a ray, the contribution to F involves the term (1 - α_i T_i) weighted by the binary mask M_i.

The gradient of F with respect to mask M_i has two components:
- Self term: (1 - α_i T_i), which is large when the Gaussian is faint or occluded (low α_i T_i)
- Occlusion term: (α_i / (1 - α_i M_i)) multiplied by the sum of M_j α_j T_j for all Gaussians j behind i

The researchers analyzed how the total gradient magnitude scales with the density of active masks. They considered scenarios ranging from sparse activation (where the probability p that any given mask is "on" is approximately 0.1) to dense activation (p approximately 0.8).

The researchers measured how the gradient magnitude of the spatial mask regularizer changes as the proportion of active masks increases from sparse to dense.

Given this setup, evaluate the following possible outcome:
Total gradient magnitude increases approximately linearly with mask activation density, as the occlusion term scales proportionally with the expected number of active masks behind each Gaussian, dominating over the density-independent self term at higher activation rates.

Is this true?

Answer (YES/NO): NO